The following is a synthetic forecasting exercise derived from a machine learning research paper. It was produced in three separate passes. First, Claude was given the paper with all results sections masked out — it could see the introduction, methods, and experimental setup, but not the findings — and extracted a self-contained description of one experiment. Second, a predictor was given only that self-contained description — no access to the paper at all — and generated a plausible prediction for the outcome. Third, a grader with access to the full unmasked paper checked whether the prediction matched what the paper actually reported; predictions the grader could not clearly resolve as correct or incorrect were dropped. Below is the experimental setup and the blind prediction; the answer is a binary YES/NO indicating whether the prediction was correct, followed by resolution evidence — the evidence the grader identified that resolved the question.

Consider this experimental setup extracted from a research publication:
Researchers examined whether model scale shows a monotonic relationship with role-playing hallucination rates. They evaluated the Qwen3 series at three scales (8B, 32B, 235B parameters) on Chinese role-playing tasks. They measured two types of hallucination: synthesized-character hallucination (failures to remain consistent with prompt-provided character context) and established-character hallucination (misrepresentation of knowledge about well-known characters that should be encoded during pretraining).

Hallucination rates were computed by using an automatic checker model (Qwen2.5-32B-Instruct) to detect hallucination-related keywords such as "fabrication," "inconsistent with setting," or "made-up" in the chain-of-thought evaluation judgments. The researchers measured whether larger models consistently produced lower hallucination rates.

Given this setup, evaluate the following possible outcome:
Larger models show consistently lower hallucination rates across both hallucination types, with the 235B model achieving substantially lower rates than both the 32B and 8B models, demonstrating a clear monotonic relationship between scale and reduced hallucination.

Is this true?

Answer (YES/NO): NO